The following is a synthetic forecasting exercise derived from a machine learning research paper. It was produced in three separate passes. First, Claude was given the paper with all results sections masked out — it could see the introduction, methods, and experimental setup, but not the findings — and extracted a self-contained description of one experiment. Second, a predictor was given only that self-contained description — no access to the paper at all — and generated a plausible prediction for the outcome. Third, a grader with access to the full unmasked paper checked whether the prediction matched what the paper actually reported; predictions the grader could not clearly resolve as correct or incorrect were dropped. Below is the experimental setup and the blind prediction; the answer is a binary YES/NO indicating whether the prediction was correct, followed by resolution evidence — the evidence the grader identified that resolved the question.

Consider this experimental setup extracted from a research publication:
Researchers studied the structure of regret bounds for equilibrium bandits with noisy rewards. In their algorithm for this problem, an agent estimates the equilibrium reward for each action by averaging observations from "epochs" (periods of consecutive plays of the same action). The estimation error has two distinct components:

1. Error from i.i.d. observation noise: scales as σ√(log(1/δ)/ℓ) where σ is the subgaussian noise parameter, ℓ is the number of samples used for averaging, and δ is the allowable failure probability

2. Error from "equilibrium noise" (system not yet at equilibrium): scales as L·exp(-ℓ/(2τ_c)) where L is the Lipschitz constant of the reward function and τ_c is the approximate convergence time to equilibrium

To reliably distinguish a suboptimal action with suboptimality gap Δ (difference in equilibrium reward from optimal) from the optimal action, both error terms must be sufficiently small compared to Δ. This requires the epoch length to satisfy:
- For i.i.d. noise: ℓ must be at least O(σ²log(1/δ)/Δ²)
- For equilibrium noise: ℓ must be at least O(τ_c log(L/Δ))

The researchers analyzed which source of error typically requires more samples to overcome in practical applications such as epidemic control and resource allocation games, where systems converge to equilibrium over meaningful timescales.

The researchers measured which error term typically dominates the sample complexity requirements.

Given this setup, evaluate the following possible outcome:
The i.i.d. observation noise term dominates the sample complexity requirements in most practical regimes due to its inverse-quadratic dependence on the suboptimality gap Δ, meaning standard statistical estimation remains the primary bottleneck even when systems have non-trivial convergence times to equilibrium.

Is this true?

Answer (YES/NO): NO